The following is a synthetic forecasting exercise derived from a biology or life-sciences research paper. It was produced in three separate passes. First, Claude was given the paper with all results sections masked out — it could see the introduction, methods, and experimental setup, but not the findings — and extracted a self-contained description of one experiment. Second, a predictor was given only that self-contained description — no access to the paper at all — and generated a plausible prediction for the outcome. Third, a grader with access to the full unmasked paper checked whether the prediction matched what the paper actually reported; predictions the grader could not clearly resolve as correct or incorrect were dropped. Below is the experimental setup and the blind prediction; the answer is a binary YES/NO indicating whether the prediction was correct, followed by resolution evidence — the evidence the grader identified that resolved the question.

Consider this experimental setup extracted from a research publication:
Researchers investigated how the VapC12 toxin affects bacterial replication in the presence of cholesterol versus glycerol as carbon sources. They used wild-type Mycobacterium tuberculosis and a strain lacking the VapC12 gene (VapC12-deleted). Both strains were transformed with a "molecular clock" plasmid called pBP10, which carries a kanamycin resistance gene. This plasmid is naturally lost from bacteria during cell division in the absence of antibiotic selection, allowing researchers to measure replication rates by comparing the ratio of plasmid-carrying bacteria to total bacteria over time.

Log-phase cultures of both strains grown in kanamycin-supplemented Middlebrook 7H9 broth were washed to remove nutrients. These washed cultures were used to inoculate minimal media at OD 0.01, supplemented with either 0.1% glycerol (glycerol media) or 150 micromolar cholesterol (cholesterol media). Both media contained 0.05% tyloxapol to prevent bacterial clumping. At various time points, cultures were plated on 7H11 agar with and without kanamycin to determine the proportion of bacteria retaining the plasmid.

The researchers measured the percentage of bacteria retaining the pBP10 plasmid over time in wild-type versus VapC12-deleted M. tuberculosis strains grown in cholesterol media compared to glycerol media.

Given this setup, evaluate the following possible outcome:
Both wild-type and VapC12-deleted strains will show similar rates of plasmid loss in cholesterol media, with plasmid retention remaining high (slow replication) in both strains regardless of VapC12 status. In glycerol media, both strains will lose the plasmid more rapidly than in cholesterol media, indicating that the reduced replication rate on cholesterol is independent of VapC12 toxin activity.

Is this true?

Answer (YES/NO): NO